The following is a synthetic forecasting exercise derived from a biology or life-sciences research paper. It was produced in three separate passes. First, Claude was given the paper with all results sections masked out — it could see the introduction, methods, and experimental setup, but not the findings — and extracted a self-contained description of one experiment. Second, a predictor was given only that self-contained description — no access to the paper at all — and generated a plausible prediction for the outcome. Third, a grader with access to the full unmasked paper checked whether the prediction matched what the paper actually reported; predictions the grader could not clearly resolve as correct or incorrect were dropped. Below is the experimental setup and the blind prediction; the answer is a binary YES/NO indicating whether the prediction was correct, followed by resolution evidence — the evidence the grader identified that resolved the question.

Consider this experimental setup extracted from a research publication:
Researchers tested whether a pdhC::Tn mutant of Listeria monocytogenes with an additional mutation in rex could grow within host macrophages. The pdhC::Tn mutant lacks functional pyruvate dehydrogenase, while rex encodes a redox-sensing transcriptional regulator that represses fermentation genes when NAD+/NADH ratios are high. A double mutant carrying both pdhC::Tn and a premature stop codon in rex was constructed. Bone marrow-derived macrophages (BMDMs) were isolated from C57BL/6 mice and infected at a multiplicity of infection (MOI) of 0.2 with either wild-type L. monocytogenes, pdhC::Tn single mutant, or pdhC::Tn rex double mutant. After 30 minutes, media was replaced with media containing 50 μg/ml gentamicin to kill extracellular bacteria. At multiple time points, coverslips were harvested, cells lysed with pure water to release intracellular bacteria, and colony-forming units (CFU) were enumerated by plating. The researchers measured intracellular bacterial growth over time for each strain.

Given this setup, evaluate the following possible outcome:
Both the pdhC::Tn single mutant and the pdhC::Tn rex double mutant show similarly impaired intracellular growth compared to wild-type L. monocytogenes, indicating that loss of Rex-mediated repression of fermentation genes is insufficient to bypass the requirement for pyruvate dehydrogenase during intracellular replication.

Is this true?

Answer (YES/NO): NO